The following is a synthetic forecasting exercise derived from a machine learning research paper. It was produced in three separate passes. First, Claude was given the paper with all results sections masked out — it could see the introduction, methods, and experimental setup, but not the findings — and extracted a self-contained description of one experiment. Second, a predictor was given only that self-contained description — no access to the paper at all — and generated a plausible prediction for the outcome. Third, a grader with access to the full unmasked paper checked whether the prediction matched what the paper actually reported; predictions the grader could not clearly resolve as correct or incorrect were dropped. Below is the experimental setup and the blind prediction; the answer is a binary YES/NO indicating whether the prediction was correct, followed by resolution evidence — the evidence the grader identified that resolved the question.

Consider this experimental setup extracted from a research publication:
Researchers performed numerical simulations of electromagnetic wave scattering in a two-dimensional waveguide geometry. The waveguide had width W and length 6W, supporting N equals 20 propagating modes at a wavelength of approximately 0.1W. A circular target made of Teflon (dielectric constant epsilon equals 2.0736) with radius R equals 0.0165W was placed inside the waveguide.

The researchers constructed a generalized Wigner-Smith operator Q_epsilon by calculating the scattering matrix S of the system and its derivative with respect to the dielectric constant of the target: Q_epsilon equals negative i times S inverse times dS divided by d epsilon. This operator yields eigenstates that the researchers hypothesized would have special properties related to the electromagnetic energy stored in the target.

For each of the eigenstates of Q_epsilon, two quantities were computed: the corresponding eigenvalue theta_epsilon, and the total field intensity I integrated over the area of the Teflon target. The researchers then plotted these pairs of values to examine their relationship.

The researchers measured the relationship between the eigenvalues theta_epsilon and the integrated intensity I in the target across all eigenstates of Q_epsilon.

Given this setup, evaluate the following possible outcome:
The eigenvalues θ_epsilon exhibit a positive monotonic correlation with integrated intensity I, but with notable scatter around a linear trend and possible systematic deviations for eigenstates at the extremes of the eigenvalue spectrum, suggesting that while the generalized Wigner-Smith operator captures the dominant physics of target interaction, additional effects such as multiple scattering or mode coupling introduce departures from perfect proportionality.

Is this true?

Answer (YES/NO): NO